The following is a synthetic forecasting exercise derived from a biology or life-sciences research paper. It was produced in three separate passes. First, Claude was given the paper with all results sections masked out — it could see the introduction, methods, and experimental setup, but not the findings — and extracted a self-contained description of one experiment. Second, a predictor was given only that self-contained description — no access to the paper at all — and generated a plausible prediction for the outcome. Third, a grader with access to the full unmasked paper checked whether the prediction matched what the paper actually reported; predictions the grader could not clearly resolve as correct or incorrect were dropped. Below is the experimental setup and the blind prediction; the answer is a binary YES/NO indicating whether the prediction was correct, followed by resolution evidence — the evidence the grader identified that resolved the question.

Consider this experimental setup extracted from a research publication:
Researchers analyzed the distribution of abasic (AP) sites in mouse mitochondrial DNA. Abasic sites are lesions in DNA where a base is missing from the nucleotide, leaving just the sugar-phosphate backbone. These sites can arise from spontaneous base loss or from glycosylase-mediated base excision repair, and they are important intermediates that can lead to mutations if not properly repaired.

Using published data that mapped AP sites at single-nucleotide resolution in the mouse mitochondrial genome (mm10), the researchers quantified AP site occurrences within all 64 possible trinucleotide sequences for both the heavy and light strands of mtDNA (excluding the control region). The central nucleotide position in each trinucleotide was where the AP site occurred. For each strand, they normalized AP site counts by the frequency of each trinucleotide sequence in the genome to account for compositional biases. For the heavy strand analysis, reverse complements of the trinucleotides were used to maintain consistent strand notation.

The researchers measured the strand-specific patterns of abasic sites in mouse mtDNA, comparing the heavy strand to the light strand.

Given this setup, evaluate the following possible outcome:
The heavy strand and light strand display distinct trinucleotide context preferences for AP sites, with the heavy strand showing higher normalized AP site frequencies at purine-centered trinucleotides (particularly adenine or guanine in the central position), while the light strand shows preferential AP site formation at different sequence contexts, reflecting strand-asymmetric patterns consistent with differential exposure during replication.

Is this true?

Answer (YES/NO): NO